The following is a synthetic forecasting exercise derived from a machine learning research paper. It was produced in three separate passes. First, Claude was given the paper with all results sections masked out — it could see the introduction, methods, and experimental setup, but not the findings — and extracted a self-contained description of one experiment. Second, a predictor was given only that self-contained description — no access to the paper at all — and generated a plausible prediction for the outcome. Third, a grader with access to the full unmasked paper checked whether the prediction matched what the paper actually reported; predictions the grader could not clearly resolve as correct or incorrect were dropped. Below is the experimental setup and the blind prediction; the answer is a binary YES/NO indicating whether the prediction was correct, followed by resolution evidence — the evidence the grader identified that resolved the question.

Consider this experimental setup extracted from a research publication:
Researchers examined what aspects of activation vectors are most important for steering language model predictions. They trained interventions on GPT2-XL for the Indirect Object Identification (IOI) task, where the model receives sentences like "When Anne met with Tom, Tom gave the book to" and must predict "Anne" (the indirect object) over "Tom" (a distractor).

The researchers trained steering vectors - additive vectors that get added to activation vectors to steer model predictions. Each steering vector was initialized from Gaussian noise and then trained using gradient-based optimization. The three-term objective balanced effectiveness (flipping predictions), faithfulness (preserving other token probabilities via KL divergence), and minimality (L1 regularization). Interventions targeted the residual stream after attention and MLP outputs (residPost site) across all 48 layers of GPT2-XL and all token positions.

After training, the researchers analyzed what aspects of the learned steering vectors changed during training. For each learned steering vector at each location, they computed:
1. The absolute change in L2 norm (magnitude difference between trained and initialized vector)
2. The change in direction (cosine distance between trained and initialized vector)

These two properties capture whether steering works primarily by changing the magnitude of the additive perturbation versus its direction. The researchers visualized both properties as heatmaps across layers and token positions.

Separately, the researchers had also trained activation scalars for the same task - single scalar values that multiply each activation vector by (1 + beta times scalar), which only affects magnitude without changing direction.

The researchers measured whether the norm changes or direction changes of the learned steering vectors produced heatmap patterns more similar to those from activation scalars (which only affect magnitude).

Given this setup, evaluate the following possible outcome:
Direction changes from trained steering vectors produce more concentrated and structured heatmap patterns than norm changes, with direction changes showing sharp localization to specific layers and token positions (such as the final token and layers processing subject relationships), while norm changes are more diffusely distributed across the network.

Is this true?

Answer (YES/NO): NO